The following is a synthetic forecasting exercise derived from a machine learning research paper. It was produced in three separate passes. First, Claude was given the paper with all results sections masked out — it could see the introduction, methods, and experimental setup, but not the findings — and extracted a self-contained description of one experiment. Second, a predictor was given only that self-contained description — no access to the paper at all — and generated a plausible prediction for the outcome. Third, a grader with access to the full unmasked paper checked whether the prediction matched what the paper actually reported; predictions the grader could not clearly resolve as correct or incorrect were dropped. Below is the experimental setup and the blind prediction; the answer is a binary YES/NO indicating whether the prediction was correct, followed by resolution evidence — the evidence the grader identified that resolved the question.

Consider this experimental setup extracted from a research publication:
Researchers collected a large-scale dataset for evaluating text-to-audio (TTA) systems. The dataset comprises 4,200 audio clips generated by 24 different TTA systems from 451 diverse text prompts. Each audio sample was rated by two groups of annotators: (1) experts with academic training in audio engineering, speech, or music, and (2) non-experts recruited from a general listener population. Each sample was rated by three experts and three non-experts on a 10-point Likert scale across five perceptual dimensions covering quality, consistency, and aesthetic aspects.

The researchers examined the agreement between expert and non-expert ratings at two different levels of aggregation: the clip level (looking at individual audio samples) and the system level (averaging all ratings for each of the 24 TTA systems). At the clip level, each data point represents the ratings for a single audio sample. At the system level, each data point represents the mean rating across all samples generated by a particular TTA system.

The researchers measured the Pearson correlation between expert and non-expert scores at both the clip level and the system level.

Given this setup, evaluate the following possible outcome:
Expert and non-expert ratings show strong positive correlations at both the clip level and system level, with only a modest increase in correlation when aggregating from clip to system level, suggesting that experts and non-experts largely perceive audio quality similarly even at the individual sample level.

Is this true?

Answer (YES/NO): NO